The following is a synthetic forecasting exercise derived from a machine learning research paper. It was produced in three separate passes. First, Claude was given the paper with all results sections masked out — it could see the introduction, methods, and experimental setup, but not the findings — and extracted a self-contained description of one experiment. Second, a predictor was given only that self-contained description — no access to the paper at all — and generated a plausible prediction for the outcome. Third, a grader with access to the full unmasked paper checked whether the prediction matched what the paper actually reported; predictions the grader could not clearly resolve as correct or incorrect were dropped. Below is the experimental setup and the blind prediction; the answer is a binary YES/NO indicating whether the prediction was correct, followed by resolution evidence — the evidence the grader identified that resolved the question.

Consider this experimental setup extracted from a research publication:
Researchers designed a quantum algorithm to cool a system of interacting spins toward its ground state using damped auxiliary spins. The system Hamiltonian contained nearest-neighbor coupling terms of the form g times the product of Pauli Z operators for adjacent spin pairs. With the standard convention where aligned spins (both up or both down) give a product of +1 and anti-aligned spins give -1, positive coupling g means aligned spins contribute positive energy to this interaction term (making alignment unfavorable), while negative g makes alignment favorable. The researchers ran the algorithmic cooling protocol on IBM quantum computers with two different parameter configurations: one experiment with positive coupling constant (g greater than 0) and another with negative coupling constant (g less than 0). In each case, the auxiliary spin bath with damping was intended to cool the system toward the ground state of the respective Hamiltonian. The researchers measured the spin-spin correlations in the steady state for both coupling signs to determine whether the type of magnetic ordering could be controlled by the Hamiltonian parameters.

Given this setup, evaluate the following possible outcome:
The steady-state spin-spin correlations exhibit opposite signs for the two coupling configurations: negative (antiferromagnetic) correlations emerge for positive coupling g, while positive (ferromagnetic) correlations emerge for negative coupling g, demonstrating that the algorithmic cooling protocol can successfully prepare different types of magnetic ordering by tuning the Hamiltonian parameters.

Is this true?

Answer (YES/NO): YES